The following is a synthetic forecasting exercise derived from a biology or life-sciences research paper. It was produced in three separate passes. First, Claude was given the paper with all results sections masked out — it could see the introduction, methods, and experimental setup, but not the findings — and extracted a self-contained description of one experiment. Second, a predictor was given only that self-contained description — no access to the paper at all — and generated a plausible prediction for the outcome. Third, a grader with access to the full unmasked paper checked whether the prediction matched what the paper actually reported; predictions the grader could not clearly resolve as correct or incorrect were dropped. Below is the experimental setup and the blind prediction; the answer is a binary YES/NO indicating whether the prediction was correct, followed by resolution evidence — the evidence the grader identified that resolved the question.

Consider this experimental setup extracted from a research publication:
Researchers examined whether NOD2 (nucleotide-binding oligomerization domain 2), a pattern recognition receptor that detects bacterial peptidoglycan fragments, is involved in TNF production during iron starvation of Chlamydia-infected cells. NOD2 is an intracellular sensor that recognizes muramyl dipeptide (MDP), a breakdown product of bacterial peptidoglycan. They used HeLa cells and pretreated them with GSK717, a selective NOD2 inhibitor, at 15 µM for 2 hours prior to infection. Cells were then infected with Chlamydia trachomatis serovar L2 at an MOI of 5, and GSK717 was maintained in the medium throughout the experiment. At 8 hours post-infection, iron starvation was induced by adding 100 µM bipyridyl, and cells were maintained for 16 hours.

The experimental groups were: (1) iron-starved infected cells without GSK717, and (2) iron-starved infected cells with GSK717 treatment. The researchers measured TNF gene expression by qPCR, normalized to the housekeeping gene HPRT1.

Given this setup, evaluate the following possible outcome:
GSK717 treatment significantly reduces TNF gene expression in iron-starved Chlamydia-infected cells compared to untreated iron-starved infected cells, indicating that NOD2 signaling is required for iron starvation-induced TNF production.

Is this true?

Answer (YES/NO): NO